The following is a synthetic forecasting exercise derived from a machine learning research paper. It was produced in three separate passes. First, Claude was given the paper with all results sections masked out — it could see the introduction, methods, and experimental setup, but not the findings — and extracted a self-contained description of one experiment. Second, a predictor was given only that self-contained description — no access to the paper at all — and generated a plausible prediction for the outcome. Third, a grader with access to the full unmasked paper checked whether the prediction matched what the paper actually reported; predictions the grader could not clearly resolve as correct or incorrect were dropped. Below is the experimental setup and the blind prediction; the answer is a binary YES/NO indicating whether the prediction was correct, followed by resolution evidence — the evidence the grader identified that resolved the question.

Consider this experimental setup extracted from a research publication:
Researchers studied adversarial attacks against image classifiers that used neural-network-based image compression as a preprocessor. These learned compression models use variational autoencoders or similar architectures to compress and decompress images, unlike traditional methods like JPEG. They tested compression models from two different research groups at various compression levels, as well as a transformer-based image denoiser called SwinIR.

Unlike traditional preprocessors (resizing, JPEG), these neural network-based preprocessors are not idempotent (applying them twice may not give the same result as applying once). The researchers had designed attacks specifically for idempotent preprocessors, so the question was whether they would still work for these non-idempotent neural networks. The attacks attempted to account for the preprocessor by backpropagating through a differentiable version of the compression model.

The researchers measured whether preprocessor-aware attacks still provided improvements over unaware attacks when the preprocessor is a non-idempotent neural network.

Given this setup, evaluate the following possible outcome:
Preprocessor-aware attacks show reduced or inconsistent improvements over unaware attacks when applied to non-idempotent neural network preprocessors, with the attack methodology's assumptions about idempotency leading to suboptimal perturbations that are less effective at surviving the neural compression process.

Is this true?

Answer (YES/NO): NO